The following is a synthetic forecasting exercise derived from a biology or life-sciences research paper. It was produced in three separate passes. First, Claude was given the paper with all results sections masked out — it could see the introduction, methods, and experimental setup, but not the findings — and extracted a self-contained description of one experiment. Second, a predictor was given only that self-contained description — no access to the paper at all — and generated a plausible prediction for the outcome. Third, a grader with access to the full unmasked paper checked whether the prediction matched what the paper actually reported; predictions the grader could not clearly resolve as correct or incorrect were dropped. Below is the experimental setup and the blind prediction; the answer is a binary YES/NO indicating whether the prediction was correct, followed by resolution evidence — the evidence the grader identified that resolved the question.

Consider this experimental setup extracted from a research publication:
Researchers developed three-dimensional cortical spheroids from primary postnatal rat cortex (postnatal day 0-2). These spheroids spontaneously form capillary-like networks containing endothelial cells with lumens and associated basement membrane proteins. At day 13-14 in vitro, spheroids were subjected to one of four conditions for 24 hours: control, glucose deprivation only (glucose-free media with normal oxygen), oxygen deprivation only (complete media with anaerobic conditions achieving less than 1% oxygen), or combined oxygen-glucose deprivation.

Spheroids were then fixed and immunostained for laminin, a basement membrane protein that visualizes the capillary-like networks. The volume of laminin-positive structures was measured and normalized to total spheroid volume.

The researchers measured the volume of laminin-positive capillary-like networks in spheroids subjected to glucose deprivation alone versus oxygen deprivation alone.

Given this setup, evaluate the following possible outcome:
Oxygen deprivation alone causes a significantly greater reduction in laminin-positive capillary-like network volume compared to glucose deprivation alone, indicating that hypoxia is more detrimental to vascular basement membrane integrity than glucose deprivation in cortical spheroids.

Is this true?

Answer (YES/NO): YES